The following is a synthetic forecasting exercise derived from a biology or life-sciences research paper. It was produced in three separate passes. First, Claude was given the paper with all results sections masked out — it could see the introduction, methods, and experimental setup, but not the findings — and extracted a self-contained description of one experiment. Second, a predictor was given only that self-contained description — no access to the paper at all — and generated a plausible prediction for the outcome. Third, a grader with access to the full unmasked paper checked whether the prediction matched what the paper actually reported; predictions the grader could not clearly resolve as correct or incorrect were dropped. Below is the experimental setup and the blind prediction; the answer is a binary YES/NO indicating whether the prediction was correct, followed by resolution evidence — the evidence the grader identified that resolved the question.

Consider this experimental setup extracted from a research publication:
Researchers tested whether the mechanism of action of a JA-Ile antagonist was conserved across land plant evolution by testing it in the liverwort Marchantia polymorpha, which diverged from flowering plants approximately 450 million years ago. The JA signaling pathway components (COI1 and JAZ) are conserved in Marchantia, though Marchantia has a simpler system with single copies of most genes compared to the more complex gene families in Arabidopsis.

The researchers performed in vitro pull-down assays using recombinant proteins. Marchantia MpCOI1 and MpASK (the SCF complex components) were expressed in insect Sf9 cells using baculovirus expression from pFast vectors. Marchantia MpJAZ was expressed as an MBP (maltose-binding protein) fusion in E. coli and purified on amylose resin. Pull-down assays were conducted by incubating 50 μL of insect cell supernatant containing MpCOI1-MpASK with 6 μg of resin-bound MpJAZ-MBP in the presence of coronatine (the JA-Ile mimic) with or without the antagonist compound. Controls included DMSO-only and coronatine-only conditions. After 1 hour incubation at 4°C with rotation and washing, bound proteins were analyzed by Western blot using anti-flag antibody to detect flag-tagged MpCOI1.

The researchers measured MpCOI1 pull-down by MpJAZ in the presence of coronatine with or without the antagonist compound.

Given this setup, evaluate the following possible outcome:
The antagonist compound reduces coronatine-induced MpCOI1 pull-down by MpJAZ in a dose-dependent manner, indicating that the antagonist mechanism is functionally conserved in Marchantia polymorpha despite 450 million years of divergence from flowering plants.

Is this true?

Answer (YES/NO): NO